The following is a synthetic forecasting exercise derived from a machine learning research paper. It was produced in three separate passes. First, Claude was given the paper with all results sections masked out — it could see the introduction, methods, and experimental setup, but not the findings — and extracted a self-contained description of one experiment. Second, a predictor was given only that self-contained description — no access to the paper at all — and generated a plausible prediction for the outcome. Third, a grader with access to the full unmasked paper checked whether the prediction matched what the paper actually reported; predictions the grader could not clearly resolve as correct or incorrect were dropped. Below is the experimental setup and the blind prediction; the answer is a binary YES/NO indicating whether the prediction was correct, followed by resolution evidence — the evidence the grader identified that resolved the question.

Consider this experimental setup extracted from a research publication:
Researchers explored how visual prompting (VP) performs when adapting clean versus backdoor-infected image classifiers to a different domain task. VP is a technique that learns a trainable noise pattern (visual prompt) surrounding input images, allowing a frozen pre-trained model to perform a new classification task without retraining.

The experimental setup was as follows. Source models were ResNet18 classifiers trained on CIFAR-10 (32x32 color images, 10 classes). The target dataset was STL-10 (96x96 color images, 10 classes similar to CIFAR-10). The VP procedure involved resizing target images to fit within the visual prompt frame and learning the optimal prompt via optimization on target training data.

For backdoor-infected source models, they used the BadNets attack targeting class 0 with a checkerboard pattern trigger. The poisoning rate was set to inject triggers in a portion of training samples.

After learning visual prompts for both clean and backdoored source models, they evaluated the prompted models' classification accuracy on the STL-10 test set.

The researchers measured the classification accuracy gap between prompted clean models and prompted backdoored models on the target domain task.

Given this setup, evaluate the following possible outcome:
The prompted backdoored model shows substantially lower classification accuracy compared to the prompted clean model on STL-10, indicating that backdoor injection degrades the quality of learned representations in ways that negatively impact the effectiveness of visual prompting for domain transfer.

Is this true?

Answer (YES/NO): YES